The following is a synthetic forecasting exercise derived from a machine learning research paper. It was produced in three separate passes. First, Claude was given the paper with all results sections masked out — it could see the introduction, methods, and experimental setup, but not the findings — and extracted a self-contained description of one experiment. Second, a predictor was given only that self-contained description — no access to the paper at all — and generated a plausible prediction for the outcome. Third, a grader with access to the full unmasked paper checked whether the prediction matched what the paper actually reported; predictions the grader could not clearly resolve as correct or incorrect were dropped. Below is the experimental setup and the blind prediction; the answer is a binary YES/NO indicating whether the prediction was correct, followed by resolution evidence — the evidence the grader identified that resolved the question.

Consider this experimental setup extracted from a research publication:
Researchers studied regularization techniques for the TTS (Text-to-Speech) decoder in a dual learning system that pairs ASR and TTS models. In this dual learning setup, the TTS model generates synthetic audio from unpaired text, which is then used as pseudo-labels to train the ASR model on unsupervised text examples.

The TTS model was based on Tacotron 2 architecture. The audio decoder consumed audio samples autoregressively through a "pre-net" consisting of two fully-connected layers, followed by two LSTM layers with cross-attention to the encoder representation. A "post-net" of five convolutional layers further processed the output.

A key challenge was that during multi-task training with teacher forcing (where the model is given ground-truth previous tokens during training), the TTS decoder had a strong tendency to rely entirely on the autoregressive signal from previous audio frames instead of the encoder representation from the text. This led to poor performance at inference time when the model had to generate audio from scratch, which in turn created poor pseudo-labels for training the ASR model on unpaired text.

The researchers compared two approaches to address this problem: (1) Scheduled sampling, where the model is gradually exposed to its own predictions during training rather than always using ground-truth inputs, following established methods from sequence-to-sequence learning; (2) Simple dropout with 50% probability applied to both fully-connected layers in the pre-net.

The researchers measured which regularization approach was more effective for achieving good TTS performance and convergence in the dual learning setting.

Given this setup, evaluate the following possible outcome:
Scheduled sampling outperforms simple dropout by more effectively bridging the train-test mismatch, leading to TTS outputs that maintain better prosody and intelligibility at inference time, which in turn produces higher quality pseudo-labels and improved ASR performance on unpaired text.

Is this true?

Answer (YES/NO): NO